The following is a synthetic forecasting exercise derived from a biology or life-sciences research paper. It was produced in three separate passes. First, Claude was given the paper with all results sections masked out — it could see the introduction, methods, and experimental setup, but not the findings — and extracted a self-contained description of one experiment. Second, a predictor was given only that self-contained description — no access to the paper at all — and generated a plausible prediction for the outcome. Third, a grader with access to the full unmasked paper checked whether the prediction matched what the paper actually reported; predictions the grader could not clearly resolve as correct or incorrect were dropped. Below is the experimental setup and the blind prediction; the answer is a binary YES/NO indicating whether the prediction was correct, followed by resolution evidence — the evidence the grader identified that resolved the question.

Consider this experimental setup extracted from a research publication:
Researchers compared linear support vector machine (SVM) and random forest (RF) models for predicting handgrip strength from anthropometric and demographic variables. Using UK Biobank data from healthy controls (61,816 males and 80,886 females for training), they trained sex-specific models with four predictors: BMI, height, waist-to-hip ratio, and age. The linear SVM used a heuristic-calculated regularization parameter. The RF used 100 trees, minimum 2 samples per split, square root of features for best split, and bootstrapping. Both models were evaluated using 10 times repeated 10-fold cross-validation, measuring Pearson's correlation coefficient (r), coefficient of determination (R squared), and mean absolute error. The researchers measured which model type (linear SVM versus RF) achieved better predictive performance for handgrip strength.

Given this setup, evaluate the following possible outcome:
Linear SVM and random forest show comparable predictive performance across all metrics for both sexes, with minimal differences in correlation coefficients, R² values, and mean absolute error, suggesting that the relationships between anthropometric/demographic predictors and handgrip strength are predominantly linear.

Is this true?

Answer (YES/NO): NO